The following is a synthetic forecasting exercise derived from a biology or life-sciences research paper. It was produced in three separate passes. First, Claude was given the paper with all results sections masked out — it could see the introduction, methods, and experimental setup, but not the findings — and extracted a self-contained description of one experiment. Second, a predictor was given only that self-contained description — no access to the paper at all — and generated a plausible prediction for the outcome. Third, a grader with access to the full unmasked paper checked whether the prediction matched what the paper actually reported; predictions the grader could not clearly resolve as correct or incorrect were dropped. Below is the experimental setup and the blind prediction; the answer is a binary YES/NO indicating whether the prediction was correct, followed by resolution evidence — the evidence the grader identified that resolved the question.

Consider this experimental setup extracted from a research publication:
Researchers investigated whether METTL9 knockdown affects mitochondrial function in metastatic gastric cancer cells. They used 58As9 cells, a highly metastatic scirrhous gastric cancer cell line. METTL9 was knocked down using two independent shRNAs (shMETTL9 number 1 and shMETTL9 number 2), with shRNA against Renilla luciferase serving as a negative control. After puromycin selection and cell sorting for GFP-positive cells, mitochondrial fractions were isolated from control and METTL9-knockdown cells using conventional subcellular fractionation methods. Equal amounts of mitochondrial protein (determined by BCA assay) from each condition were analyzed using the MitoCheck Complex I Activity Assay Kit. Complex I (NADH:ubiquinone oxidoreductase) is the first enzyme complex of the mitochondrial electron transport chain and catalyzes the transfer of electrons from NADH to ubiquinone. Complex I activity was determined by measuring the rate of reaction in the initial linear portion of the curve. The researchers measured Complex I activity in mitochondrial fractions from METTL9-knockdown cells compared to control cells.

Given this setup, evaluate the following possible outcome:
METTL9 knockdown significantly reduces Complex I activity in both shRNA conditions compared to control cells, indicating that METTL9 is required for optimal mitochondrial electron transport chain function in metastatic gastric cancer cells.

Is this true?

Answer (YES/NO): YES